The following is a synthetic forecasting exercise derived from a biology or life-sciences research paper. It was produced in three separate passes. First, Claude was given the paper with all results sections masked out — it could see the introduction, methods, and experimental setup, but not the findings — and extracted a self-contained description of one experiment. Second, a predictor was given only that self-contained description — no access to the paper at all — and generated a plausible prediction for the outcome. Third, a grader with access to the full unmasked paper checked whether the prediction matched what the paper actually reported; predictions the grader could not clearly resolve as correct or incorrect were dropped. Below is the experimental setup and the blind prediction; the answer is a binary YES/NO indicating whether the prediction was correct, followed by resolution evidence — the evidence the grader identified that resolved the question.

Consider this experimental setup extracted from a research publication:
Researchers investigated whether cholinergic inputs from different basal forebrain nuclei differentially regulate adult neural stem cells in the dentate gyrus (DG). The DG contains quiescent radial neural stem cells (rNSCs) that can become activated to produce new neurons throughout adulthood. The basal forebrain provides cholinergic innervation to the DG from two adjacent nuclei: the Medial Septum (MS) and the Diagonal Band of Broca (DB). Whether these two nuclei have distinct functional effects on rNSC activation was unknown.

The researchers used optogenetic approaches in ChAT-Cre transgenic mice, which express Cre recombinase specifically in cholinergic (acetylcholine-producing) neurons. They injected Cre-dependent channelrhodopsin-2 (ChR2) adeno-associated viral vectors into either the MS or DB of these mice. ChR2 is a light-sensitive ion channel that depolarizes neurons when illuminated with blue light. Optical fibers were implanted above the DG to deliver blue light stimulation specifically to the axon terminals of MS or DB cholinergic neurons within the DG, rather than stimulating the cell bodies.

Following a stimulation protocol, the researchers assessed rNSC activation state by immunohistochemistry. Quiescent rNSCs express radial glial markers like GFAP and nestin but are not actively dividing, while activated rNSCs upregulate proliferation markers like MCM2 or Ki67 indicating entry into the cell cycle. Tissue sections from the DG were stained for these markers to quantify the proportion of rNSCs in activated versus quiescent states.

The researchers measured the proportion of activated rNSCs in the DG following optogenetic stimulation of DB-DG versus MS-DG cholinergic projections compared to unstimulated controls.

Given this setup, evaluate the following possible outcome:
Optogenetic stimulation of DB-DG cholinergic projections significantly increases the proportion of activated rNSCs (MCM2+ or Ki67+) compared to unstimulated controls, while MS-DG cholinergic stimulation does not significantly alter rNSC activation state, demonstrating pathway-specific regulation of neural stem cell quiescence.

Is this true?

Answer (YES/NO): YES